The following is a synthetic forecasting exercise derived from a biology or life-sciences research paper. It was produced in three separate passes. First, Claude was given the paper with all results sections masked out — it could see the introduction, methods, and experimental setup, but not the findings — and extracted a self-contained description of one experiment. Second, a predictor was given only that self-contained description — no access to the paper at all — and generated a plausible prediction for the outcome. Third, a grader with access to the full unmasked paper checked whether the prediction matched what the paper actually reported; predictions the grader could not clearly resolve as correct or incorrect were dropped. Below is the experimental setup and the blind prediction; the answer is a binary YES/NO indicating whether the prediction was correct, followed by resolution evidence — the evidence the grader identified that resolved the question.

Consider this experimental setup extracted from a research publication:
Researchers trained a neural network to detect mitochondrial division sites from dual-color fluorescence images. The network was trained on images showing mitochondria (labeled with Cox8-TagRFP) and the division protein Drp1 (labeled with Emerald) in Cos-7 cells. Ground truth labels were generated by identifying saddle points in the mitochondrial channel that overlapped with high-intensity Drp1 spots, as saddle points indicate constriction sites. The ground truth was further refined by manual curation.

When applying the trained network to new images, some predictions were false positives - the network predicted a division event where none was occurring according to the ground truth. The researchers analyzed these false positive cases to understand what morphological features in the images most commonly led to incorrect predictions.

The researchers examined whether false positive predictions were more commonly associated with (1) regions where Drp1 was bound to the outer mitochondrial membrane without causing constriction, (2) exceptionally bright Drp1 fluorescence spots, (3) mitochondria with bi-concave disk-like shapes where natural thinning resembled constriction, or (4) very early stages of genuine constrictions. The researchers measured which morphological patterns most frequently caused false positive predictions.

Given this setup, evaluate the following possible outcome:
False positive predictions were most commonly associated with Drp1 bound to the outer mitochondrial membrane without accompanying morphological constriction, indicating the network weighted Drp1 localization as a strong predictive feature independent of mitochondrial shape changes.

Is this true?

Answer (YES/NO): NO